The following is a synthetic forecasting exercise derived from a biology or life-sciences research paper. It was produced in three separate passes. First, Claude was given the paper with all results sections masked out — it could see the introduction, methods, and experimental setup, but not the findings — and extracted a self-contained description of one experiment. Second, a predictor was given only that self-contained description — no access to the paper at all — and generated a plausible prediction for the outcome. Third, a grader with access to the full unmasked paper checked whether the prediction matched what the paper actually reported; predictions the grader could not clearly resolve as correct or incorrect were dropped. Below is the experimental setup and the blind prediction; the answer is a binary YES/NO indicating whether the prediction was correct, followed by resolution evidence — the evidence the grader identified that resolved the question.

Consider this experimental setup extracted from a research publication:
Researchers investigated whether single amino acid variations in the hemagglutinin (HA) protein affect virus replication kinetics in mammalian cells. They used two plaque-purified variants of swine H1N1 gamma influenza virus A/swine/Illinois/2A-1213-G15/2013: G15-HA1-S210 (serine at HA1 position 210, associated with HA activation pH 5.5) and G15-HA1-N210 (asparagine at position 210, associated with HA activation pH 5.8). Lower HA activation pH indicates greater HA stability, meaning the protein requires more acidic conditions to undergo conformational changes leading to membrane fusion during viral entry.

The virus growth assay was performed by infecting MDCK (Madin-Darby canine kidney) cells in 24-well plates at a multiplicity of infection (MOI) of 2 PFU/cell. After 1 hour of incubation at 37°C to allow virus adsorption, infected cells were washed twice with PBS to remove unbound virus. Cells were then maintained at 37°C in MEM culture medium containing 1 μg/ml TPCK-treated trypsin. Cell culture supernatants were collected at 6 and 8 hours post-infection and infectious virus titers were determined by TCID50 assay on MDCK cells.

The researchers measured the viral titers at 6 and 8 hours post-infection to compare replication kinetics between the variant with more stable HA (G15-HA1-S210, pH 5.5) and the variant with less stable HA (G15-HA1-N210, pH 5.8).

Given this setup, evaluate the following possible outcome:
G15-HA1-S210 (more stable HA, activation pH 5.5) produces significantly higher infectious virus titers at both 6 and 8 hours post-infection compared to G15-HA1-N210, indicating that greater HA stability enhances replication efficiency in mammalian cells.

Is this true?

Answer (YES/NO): NO